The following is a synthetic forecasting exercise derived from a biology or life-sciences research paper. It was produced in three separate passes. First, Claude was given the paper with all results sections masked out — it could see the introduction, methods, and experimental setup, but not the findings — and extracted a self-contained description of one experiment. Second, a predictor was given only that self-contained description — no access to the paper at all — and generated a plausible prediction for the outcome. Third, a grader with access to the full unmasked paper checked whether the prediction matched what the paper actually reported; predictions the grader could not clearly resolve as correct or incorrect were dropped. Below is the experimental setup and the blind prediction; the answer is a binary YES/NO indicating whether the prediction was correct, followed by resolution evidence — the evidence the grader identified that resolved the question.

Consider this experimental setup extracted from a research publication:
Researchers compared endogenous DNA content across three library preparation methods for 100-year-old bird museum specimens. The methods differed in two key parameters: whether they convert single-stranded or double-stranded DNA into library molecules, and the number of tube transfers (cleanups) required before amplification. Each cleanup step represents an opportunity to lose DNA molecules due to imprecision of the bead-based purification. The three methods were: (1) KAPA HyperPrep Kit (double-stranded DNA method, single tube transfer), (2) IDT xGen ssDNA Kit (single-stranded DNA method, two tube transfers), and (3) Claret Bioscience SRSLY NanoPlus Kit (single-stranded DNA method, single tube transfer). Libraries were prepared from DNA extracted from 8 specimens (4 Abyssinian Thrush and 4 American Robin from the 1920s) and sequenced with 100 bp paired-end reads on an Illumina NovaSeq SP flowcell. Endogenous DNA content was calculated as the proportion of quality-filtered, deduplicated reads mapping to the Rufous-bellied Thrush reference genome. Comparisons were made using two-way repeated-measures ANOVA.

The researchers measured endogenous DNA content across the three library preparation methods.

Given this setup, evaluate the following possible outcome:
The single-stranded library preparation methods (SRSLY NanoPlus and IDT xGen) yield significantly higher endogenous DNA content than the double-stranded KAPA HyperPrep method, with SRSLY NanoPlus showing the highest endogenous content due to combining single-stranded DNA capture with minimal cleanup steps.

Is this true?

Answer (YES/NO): NO